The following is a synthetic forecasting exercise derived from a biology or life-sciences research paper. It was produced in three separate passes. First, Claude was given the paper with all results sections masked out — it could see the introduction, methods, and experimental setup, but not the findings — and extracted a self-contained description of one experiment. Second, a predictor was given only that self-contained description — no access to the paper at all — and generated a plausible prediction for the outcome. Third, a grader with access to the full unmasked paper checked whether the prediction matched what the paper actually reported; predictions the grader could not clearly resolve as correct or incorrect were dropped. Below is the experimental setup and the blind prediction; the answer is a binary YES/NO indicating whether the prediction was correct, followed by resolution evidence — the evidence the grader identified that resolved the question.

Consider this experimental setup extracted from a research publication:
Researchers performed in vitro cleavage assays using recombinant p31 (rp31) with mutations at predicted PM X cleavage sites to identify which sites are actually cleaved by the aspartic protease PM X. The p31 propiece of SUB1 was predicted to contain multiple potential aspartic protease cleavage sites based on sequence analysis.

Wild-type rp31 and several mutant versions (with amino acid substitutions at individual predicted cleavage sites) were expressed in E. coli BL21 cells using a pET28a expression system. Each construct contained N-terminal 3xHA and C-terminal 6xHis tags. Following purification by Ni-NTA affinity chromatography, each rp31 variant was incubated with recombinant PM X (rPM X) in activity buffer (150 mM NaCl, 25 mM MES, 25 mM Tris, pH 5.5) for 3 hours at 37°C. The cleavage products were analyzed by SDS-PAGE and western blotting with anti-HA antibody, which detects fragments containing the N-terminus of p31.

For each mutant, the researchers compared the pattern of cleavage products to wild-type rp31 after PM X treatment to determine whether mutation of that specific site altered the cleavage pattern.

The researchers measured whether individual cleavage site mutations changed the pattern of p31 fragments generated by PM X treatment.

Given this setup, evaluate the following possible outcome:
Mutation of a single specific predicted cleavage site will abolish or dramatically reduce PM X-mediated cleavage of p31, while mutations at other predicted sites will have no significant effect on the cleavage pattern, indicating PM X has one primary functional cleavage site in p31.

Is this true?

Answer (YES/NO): NO